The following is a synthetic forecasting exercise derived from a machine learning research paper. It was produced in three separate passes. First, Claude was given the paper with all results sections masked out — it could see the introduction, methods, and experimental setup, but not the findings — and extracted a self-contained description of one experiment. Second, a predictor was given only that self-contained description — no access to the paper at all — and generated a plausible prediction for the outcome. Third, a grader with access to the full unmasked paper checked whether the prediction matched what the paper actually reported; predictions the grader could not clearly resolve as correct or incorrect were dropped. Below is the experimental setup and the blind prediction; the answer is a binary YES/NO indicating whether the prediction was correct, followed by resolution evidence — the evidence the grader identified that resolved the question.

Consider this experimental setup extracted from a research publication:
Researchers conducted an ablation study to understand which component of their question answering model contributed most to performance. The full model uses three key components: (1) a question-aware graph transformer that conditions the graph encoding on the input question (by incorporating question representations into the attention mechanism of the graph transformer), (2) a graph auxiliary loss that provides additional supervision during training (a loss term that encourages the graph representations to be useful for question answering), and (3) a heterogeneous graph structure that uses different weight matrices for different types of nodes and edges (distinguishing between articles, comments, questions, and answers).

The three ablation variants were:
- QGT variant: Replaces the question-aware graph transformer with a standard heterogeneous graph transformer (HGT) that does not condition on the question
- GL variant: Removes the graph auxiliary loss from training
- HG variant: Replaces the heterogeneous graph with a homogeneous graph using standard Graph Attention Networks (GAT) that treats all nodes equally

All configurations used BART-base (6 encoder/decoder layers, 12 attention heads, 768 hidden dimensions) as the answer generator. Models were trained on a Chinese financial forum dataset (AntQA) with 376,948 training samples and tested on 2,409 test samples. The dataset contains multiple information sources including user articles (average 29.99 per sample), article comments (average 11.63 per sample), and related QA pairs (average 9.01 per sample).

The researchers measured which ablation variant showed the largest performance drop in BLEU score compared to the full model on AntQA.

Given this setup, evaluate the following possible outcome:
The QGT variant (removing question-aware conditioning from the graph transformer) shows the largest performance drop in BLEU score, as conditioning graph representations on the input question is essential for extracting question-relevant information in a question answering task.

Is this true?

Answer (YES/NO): NO